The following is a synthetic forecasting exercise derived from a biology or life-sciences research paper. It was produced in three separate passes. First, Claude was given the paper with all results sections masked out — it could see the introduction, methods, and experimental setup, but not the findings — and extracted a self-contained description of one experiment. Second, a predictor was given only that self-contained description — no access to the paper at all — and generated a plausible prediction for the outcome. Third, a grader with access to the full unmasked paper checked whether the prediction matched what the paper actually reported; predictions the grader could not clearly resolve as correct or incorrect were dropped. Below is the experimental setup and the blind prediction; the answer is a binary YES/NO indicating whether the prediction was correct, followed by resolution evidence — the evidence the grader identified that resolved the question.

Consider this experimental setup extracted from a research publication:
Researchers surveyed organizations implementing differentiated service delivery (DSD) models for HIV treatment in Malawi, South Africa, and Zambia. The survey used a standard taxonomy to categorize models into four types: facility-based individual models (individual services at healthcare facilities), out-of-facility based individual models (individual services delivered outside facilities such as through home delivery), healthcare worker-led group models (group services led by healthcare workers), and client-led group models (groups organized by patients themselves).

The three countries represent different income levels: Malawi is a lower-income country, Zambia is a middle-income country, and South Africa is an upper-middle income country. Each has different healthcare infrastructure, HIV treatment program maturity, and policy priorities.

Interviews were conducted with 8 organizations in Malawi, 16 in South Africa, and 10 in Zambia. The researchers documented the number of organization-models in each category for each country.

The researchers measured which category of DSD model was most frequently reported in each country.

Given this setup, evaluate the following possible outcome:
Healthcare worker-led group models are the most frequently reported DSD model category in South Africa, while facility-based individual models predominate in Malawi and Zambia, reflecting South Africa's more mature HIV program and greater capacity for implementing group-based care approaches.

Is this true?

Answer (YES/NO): NO